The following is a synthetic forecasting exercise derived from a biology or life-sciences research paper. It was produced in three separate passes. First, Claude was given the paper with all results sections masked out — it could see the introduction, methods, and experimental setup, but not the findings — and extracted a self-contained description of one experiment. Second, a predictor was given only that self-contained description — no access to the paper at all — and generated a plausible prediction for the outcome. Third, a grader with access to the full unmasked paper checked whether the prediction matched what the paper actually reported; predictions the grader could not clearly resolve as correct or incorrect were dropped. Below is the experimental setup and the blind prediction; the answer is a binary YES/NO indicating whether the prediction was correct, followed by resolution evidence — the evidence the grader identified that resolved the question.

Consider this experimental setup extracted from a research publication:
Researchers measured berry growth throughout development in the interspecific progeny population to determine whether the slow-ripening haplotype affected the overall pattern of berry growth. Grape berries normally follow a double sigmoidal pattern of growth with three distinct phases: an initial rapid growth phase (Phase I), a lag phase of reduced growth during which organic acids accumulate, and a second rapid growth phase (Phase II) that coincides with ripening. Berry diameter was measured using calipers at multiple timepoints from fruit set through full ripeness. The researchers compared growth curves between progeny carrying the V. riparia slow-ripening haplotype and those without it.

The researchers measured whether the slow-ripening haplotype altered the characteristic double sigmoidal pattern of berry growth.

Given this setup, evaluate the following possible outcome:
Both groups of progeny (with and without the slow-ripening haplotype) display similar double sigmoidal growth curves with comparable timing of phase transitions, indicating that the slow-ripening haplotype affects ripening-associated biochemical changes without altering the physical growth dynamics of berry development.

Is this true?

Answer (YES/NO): NO